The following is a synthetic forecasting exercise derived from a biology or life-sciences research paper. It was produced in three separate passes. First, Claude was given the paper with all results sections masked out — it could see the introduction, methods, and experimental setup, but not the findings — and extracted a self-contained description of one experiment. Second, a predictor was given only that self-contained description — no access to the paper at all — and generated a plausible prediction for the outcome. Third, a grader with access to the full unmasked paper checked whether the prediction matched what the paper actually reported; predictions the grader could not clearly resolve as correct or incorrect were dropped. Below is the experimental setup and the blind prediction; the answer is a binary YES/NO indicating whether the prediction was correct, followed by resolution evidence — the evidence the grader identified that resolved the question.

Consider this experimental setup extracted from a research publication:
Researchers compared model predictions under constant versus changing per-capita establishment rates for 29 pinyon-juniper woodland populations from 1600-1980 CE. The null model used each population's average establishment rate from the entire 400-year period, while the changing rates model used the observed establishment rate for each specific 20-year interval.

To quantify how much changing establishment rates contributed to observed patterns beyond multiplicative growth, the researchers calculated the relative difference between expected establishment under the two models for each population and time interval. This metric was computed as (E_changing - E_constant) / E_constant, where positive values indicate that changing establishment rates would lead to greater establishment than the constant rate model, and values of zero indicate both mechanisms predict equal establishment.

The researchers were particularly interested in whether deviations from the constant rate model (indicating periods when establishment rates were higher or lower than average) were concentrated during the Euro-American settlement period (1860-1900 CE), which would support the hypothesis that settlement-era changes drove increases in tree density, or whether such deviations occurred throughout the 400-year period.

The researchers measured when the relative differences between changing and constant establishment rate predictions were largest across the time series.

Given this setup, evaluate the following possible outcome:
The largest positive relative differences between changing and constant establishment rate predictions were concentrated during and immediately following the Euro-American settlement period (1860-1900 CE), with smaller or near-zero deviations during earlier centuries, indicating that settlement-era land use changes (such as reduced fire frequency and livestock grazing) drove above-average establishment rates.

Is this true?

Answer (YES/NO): NO